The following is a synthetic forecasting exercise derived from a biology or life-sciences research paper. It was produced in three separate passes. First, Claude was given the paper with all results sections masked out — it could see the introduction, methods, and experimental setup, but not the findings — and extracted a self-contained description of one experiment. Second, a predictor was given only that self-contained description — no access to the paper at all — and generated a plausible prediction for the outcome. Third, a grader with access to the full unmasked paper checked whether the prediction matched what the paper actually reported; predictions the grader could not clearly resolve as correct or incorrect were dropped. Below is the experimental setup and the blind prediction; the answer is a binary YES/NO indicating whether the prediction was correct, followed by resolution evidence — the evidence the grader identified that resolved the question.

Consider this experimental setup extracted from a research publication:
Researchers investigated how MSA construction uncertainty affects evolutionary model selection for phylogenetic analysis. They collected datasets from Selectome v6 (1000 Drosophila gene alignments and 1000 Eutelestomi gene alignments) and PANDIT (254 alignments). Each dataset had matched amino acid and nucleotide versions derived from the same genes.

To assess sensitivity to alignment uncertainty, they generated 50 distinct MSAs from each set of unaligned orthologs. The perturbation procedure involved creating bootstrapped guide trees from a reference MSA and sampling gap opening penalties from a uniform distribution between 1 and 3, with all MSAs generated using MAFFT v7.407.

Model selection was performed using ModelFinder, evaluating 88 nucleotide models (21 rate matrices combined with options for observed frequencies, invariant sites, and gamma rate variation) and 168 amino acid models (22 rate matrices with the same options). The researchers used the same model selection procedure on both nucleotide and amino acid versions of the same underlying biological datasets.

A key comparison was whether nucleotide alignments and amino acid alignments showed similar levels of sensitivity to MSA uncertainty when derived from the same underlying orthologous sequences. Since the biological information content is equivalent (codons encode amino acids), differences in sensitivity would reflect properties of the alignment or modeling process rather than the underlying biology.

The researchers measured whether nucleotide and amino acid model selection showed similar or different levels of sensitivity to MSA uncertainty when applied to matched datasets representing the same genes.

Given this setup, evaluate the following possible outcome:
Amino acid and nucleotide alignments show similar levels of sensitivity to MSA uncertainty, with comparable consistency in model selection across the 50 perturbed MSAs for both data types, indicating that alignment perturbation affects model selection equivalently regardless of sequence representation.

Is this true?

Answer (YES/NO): NO